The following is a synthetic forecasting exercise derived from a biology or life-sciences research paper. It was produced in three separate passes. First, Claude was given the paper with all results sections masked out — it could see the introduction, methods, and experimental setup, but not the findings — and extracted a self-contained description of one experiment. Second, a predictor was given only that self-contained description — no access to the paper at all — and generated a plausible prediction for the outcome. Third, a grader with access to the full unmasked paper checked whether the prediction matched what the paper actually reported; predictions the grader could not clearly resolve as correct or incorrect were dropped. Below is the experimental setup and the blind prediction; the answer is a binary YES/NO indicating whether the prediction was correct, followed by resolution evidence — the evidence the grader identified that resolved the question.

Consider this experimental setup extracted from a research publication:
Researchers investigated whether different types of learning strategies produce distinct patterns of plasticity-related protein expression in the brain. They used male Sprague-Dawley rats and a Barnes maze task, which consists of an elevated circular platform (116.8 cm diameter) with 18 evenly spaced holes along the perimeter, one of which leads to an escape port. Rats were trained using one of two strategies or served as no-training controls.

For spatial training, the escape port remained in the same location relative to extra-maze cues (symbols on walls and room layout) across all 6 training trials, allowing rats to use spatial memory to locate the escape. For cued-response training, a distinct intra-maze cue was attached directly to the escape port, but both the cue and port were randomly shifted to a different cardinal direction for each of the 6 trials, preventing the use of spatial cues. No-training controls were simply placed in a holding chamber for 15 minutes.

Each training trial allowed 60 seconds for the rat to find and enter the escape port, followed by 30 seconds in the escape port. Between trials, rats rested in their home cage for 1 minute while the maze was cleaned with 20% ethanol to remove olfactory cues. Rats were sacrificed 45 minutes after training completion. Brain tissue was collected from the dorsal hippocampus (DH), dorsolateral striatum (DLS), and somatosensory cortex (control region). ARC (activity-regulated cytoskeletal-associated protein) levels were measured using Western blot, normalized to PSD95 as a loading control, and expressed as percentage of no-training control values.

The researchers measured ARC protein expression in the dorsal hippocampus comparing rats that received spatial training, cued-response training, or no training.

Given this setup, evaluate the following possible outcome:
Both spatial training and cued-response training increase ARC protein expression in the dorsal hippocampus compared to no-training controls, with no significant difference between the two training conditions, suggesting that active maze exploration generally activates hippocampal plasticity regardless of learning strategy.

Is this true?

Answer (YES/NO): NO